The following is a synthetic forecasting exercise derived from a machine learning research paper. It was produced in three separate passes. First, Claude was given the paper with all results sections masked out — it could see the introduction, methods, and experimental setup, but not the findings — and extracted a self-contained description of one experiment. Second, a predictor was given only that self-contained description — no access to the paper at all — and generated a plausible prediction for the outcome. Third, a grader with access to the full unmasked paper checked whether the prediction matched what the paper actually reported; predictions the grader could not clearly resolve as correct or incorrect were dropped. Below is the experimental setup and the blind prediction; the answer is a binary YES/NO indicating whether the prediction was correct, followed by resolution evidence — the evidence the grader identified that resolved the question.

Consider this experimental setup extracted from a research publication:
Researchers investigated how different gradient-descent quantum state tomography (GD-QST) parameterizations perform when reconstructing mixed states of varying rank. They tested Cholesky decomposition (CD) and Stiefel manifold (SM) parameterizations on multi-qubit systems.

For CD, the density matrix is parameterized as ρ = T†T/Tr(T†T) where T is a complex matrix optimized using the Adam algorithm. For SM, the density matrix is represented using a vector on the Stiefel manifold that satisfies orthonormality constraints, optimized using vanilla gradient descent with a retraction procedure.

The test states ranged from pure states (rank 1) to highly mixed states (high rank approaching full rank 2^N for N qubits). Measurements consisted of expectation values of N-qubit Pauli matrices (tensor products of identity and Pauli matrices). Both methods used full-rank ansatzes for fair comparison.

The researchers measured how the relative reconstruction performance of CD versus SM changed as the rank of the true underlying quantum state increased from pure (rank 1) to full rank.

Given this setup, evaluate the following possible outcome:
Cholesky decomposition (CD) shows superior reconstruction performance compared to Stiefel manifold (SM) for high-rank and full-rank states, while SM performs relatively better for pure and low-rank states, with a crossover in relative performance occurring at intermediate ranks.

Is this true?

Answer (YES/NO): YES